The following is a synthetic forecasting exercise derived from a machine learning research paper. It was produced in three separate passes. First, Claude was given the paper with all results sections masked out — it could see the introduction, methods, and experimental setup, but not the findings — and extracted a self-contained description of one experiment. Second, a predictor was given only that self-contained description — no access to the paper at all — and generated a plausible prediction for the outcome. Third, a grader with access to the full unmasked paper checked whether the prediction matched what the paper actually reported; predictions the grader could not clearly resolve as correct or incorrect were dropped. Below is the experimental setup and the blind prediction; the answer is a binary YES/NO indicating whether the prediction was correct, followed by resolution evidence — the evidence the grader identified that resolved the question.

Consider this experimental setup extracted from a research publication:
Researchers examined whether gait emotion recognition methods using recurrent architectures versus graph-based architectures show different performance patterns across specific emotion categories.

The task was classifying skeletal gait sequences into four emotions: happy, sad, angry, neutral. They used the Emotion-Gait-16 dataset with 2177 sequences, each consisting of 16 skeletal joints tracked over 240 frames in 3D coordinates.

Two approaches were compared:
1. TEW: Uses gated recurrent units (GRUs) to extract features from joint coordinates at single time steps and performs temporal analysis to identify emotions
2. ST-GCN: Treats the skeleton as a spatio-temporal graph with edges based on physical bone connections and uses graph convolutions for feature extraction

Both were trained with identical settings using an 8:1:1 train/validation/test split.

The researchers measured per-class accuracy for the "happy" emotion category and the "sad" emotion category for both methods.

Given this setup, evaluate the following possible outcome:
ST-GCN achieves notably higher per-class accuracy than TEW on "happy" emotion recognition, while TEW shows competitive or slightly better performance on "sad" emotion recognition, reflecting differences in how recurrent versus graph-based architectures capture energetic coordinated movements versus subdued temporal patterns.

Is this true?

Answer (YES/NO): NO